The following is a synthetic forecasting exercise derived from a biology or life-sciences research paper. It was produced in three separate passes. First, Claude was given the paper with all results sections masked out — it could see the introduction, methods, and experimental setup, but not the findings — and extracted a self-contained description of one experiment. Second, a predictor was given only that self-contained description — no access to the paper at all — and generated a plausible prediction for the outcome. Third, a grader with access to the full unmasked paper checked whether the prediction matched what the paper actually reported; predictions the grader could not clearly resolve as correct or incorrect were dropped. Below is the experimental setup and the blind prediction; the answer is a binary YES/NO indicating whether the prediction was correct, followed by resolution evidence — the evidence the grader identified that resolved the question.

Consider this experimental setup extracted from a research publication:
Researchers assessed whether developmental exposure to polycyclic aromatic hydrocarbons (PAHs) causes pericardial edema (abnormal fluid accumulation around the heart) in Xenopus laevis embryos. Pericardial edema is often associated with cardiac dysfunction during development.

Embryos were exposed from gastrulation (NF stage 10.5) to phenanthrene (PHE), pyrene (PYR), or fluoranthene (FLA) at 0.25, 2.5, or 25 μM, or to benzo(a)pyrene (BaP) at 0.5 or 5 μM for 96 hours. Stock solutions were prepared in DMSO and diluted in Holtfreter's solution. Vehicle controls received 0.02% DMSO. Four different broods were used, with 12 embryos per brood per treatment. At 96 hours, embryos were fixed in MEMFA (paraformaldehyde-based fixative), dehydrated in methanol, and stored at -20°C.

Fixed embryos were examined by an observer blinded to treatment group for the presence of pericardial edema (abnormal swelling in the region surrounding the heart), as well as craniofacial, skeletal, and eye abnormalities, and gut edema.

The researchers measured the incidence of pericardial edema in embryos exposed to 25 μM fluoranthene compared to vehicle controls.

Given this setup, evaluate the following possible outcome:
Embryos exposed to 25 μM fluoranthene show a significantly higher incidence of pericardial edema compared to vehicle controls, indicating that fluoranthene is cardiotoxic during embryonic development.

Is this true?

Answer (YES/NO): NO